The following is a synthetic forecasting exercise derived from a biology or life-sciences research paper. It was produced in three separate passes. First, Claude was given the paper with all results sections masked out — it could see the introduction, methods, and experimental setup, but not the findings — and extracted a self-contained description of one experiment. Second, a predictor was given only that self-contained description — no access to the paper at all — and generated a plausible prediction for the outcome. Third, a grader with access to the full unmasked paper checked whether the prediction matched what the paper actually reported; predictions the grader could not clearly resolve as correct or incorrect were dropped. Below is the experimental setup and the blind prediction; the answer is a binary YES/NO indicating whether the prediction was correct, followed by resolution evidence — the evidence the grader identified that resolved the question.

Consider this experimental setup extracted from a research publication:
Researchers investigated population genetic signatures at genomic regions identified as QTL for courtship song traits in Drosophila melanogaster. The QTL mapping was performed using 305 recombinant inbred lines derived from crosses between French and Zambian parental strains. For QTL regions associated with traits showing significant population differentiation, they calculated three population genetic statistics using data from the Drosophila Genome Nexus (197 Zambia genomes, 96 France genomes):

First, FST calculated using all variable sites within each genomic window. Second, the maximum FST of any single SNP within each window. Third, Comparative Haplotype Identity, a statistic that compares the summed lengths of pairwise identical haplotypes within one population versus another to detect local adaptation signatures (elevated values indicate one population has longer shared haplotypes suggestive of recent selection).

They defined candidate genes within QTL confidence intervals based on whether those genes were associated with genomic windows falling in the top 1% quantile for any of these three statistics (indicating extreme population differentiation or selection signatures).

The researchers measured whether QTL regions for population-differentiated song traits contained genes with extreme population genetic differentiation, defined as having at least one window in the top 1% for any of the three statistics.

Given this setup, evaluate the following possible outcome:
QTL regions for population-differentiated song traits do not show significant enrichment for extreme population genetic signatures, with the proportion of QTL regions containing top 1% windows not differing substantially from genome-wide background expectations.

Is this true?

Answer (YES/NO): NO